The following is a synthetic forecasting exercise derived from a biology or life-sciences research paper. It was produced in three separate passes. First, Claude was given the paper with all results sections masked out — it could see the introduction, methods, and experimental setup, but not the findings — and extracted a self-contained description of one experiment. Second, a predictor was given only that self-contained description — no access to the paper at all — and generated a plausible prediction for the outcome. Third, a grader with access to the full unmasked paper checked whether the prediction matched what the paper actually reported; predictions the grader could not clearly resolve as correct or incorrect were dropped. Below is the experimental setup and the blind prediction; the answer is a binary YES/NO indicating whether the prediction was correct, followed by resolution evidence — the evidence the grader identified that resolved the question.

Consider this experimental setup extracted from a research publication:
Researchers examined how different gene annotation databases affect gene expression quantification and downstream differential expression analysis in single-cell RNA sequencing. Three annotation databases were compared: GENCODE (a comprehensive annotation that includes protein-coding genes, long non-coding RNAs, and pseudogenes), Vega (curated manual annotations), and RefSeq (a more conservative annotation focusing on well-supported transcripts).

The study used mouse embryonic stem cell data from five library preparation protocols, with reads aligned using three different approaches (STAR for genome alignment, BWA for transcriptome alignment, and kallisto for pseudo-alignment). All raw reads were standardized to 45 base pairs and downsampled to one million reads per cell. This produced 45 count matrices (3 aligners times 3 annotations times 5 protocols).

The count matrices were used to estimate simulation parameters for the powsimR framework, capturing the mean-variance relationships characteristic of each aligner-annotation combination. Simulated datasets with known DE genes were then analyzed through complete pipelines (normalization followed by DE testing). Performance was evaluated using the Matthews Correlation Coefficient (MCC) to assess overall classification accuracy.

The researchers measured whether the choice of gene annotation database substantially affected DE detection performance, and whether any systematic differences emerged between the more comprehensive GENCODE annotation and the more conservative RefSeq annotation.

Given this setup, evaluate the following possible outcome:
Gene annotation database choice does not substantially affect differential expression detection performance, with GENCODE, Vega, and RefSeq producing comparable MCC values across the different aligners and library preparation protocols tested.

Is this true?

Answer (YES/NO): YES